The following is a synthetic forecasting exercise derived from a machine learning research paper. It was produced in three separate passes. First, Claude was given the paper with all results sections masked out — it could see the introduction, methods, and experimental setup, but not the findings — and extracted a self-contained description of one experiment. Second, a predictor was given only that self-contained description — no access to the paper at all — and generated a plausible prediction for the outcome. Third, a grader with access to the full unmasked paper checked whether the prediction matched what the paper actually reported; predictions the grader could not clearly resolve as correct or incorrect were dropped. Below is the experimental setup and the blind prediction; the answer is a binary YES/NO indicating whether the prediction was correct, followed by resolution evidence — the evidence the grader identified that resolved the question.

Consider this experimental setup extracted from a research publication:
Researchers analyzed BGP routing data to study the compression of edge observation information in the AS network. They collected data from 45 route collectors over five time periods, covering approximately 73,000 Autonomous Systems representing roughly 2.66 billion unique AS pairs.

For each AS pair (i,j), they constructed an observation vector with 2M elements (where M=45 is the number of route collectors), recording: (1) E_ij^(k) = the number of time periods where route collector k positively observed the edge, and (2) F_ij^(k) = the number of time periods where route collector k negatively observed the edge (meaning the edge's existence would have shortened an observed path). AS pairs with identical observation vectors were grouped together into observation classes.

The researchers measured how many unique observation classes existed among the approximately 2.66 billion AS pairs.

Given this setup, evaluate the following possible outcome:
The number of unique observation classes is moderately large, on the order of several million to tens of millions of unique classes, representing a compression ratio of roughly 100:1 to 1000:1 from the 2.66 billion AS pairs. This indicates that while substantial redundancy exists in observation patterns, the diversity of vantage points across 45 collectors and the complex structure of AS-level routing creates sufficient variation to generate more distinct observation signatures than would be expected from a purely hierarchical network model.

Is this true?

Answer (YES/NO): YES